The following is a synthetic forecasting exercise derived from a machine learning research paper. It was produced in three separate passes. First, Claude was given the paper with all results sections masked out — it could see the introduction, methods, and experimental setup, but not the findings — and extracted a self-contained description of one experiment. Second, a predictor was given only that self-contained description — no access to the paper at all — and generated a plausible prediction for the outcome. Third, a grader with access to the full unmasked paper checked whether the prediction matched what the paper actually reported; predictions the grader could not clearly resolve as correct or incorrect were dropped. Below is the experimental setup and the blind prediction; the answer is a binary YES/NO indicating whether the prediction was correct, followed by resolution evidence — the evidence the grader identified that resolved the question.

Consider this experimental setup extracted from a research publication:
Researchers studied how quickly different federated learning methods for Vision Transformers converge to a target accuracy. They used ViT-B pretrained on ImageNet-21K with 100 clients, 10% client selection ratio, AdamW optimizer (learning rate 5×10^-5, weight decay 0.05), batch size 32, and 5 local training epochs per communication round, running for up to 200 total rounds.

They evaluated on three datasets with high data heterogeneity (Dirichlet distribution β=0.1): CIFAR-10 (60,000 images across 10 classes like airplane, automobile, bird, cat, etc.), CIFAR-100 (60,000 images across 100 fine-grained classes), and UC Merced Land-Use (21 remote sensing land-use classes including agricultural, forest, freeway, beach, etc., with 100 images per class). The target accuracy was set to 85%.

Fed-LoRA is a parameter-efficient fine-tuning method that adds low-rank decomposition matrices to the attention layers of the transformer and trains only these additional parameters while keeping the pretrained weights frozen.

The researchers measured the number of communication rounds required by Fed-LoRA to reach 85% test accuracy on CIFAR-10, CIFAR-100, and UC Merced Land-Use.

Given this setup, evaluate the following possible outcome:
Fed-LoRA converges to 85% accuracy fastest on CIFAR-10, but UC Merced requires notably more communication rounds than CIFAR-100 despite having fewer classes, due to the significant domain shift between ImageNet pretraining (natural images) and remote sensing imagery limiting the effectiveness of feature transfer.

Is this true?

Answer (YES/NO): NO